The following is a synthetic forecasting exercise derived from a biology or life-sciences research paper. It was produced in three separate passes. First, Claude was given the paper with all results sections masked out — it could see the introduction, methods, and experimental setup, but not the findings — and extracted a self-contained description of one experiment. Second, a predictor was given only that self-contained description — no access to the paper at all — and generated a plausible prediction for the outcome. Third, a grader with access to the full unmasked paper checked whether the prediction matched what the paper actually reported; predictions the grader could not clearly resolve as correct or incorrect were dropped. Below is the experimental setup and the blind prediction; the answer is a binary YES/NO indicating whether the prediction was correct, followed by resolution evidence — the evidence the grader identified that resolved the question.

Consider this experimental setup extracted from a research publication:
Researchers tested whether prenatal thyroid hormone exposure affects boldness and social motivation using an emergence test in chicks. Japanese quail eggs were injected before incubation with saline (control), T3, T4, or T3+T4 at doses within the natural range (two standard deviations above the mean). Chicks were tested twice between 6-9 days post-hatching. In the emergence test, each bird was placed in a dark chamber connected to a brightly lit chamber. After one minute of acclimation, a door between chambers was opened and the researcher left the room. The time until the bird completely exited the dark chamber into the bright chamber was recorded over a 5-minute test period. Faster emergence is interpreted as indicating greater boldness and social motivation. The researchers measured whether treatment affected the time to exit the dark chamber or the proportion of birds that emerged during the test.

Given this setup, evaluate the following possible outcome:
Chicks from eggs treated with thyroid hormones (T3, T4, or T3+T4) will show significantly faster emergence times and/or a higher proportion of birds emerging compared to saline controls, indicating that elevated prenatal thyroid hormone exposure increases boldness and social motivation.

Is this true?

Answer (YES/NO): NO